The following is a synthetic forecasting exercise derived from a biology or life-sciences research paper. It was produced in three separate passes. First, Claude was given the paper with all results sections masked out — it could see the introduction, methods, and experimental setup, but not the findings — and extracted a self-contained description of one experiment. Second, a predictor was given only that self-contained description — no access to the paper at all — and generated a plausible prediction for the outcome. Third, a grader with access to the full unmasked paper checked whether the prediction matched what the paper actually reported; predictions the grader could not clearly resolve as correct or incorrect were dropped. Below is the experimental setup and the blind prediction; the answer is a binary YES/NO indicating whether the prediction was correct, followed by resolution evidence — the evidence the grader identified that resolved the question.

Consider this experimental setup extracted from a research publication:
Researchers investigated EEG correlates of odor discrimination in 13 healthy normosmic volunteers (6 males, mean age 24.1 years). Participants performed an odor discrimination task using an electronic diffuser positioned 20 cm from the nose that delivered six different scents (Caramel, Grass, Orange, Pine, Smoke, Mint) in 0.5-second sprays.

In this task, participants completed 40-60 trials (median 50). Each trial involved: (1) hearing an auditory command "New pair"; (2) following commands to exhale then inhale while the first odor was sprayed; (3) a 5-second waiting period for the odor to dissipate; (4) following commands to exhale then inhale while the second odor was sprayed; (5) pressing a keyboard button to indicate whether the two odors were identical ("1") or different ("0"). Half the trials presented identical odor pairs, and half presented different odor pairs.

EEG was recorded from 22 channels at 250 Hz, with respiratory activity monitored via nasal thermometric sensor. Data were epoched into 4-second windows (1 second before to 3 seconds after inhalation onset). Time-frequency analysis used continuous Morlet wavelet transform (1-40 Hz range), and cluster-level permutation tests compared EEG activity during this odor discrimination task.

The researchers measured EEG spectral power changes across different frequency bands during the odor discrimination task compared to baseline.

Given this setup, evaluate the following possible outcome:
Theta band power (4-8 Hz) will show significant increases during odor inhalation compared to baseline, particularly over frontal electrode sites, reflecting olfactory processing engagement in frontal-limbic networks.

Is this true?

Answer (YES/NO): NO